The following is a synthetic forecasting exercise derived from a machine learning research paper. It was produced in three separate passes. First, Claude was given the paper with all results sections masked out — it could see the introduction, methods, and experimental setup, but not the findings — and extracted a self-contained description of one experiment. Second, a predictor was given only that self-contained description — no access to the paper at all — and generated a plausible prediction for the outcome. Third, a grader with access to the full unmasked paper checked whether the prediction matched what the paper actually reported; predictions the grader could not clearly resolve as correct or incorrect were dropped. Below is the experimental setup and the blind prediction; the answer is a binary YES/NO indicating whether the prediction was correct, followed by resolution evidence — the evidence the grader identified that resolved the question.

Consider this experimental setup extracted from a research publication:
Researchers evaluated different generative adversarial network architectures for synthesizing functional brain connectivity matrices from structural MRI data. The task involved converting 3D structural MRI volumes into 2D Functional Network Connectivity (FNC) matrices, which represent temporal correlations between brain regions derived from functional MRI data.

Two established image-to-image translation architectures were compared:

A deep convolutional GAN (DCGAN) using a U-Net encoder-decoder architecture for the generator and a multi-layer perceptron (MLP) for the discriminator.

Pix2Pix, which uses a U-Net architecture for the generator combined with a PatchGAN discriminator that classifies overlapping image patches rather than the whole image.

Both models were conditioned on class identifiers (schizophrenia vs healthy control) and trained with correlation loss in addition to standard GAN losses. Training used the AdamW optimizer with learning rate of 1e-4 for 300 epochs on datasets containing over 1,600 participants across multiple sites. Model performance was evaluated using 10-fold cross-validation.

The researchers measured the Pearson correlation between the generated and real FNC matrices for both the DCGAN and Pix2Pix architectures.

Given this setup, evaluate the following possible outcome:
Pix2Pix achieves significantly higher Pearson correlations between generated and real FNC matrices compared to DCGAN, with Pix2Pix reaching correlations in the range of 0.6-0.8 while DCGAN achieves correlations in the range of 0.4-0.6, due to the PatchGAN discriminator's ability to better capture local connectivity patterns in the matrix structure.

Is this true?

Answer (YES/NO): NO